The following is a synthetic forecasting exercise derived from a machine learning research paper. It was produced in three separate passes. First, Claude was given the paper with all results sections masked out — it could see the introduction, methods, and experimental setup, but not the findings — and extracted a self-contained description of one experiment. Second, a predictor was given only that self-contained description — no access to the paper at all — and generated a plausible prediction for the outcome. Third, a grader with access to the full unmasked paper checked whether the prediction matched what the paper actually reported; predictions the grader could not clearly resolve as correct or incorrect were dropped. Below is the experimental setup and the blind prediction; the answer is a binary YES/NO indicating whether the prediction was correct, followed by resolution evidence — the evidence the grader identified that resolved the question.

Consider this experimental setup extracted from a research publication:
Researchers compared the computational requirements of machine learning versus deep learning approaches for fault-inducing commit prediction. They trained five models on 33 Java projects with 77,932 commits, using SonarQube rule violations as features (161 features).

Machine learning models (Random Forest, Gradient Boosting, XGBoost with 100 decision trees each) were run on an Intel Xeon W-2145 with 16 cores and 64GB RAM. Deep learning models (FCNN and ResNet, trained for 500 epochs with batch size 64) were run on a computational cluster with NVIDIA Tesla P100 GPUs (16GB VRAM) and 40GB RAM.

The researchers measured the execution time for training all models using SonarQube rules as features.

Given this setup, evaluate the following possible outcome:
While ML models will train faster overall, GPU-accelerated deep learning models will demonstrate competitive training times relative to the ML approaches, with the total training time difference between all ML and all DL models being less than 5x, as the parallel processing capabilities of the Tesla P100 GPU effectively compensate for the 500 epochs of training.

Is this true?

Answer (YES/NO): NO